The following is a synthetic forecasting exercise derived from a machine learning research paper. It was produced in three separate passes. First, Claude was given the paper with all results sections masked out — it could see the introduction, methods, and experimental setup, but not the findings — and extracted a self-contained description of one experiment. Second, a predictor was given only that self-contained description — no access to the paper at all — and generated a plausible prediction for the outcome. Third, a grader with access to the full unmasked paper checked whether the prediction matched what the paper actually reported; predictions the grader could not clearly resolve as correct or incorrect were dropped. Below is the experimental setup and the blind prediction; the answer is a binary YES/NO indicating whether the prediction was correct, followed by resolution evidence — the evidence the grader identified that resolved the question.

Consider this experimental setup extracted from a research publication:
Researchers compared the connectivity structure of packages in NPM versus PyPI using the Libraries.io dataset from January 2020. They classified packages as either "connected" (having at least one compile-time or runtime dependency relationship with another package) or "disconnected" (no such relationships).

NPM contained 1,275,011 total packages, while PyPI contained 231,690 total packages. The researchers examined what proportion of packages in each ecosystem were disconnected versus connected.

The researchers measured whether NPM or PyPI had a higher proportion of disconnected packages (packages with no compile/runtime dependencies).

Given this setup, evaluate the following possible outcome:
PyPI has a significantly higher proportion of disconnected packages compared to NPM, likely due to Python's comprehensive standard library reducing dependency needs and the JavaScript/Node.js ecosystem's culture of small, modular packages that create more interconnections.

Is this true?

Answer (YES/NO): NO